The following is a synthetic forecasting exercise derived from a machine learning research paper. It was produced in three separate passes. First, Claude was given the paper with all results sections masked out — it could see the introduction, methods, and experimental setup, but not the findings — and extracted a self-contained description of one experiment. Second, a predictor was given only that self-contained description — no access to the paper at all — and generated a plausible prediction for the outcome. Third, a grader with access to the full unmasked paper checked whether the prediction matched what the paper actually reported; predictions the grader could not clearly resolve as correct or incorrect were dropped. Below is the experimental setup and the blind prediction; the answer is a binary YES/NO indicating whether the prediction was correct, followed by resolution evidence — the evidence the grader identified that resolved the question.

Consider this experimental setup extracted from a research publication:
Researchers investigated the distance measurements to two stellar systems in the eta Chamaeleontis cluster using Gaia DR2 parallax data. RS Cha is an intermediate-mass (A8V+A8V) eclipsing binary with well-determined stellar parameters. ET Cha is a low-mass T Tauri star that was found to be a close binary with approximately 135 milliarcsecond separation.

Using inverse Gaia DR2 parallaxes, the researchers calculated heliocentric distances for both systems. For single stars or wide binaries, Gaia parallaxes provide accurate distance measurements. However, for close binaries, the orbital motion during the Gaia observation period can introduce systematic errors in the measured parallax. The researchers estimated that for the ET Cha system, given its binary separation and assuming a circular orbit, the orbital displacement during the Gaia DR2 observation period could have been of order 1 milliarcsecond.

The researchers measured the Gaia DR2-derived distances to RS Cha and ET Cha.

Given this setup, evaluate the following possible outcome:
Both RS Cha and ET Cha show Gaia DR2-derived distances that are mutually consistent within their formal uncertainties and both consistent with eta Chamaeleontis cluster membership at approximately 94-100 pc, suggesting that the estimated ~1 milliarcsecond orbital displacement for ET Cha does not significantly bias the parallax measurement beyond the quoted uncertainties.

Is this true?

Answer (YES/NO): NO